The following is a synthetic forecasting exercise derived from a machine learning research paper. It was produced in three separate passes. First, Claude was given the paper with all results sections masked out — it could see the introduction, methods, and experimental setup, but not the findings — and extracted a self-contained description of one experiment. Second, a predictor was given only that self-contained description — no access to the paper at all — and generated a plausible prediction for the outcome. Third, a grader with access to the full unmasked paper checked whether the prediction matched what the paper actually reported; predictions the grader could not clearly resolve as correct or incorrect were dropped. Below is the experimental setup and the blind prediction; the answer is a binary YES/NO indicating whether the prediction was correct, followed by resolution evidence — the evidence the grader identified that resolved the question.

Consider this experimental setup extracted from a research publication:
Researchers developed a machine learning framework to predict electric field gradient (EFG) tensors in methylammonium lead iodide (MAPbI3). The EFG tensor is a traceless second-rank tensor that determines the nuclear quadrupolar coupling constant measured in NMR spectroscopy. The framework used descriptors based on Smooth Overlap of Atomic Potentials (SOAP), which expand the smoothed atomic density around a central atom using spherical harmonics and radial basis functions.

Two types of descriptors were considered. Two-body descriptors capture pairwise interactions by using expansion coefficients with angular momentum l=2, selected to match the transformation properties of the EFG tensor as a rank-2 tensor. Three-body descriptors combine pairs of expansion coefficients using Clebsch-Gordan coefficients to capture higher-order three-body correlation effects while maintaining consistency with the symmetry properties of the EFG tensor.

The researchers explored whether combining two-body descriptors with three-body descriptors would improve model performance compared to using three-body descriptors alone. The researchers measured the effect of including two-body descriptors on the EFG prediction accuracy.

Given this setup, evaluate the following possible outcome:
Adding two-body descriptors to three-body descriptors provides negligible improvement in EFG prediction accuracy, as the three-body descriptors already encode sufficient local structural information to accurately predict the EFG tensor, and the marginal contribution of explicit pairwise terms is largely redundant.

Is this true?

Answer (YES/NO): YES